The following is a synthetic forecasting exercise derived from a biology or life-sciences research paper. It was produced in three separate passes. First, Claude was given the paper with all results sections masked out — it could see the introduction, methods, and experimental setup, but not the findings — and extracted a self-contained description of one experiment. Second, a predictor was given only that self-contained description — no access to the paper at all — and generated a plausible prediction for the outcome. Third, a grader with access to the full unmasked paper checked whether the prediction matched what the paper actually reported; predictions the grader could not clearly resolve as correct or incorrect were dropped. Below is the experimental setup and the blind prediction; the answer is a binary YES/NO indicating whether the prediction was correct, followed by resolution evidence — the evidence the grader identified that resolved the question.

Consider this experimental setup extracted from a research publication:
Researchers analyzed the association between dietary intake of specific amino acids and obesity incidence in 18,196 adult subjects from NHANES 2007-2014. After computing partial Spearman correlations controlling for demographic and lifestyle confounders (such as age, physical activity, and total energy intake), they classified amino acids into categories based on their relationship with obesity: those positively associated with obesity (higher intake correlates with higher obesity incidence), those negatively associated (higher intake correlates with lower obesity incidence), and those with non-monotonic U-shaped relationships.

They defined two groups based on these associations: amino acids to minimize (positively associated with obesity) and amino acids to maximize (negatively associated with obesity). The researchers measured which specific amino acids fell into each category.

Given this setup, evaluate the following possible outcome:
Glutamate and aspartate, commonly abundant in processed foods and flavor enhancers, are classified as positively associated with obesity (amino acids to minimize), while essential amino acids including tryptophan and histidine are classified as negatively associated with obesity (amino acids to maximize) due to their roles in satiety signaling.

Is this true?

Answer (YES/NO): NO